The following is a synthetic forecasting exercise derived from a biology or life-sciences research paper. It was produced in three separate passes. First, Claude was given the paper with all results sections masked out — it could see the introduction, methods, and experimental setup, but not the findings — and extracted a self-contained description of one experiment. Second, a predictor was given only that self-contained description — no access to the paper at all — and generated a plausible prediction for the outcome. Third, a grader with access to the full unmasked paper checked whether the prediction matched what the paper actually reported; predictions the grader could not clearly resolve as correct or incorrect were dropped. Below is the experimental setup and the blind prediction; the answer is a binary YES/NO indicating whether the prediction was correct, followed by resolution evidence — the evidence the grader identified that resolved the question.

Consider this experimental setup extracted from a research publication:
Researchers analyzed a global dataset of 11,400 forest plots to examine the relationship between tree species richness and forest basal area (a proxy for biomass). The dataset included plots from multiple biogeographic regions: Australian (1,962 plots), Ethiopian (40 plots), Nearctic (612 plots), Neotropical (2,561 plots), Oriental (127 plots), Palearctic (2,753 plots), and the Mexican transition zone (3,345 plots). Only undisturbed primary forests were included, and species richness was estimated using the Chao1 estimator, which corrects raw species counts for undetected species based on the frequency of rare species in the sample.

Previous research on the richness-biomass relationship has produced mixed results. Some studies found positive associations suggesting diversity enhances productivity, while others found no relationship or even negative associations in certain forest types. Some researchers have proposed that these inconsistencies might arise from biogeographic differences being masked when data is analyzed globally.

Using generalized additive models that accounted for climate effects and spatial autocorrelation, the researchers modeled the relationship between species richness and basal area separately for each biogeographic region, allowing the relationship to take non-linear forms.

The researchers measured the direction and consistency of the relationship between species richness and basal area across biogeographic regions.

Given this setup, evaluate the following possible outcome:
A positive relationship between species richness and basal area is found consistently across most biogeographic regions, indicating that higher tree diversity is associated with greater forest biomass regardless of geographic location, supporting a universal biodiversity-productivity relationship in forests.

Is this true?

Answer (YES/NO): NO